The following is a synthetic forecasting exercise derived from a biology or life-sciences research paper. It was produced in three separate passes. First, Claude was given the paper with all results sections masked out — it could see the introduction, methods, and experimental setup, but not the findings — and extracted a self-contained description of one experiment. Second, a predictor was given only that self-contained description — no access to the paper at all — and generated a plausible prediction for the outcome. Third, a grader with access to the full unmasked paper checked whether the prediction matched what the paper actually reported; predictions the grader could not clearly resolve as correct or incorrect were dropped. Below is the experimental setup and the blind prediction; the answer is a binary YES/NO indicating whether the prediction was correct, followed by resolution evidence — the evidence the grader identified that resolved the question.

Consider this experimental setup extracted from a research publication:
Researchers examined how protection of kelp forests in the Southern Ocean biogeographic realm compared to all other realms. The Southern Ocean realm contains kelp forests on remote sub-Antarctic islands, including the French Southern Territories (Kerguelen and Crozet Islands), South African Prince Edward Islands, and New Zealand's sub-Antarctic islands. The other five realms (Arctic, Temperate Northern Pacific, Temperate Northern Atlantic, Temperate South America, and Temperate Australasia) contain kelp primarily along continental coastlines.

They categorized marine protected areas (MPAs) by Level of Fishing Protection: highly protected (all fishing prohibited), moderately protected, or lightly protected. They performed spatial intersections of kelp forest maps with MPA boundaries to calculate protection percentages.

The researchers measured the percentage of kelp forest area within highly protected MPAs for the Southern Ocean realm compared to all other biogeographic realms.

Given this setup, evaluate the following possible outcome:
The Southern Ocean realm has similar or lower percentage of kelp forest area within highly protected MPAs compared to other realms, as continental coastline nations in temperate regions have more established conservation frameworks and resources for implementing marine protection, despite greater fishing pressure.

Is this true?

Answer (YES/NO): NO